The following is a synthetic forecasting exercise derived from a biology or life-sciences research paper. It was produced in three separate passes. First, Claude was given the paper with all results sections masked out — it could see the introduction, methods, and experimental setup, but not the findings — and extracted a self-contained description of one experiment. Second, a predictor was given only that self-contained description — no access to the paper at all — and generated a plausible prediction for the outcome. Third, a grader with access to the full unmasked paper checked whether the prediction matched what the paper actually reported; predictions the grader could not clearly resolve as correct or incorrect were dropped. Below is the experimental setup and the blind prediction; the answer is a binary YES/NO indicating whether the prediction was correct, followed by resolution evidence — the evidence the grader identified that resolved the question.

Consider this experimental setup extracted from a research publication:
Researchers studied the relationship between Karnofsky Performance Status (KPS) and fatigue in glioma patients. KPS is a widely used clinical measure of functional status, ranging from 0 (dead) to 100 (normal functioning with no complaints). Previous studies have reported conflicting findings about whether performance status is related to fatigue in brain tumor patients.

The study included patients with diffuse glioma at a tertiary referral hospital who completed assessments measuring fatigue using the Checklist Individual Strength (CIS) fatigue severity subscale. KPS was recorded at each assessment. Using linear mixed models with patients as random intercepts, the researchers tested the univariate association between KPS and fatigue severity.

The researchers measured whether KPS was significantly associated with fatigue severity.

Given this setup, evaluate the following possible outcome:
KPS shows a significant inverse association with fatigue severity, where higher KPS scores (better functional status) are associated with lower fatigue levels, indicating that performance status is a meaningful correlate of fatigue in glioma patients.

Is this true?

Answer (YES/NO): YES